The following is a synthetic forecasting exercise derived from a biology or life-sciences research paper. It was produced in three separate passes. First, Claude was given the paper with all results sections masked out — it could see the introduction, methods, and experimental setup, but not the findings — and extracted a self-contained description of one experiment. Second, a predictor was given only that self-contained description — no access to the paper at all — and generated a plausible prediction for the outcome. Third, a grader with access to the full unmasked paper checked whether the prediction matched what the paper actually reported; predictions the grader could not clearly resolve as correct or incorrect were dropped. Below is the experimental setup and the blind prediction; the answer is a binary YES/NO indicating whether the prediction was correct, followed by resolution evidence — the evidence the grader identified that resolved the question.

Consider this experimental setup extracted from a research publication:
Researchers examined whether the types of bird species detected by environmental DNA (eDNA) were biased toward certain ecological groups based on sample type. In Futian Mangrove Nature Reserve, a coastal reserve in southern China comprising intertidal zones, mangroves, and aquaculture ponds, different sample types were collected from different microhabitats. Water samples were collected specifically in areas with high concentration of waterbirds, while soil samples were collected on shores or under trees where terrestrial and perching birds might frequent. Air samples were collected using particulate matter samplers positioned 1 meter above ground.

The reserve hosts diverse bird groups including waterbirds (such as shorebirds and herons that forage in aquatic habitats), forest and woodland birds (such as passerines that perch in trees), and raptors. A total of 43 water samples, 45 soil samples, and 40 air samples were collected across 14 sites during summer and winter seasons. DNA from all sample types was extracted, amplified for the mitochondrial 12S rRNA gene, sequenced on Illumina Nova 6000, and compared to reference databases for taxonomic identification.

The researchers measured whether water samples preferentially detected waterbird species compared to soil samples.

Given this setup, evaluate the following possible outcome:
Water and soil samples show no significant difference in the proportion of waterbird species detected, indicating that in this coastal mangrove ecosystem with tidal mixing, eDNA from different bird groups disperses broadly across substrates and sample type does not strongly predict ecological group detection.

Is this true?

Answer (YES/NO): NO